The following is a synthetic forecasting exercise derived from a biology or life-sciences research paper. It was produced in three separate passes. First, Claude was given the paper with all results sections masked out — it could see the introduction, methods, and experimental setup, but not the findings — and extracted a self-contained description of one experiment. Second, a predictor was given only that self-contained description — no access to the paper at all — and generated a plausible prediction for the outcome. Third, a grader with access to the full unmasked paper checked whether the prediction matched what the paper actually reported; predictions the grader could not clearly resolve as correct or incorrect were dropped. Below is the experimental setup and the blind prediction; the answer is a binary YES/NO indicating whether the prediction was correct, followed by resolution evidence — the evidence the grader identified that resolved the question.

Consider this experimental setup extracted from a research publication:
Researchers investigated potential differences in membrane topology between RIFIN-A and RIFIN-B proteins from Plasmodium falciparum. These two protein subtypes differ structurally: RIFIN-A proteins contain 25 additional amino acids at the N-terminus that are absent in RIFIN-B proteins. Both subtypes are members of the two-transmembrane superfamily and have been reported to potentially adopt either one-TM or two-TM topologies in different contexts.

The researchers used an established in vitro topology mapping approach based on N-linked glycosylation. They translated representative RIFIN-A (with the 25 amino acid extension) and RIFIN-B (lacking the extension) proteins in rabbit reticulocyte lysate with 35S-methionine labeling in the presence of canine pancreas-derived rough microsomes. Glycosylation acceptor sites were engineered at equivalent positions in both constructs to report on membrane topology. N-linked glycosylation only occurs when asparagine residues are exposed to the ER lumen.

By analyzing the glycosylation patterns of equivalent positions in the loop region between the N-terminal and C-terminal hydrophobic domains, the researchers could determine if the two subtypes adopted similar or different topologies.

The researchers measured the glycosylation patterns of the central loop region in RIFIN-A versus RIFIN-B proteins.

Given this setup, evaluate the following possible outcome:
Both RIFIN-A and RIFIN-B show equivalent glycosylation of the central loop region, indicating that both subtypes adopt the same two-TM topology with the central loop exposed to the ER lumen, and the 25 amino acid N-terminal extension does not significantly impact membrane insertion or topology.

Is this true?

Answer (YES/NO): NO